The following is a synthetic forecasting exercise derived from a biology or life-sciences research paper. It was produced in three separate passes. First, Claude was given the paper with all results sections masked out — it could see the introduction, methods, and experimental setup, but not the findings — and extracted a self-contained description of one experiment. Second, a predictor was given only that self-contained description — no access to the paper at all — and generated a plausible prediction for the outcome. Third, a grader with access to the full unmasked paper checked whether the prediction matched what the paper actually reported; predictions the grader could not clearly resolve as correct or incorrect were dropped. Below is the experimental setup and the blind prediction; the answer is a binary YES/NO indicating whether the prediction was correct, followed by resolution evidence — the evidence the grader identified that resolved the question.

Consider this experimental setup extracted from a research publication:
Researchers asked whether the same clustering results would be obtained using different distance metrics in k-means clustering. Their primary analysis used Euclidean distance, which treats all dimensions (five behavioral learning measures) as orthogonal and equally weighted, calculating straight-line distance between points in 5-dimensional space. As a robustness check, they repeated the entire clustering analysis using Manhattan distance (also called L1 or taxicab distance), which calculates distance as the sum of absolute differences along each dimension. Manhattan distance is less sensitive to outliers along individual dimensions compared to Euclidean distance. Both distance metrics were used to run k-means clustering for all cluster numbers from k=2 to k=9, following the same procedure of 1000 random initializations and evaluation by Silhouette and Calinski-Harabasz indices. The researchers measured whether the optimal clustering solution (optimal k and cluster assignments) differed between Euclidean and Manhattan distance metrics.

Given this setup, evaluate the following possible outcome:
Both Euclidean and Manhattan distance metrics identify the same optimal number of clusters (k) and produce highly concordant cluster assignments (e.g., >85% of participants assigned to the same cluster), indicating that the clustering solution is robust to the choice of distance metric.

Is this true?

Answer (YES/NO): YES